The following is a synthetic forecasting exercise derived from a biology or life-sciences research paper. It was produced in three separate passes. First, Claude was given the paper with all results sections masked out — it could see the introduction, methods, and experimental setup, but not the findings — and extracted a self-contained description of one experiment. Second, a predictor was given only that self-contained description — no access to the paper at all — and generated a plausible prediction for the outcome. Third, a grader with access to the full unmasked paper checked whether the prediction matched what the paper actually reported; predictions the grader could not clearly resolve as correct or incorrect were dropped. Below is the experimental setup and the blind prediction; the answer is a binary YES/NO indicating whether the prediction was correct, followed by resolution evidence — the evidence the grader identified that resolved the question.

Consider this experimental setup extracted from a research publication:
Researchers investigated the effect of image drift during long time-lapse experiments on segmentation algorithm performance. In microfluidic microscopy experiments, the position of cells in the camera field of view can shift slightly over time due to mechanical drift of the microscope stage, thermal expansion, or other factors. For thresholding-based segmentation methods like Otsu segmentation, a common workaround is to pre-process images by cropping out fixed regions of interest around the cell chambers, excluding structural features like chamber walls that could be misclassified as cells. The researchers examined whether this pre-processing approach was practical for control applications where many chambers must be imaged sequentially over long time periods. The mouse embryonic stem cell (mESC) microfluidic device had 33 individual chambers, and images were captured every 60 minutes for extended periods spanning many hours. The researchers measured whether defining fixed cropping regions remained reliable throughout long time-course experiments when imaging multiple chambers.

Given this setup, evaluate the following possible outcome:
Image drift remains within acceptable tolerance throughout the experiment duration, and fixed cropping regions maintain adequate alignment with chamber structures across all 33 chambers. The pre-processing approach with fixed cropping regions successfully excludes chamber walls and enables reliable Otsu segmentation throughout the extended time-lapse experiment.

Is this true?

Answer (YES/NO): NO